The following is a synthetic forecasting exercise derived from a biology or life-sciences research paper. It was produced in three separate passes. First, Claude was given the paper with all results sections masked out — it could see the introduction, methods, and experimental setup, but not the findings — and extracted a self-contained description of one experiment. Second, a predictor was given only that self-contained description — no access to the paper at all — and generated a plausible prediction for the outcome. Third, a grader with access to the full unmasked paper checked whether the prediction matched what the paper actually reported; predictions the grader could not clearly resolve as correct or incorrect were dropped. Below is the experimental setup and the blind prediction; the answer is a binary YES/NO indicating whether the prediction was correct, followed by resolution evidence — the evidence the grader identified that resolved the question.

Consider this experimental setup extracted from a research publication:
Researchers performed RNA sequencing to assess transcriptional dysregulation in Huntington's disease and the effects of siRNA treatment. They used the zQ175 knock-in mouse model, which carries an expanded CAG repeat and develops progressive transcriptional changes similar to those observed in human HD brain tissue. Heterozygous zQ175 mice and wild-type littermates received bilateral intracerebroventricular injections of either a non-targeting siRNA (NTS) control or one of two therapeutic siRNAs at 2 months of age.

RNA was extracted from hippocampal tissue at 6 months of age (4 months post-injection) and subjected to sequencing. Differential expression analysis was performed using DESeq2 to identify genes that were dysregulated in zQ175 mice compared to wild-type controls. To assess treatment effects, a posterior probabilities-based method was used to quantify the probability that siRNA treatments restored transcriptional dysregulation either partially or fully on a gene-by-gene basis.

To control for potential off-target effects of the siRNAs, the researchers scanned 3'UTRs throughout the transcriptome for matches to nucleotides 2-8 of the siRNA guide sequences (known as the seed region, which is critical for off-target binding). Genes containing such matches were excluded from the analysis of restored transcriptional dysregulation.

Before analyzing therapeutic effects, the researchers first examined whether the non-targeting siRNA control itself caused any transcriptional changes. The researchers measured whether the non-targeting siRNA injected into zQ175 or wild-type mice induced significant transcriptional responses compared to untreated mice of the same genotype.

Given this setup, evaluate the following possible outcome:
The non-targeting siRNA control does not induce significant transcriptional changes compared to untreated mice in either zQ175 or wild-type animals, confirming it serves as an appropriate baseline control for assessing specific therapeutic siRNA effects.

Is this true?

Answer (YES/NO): YES